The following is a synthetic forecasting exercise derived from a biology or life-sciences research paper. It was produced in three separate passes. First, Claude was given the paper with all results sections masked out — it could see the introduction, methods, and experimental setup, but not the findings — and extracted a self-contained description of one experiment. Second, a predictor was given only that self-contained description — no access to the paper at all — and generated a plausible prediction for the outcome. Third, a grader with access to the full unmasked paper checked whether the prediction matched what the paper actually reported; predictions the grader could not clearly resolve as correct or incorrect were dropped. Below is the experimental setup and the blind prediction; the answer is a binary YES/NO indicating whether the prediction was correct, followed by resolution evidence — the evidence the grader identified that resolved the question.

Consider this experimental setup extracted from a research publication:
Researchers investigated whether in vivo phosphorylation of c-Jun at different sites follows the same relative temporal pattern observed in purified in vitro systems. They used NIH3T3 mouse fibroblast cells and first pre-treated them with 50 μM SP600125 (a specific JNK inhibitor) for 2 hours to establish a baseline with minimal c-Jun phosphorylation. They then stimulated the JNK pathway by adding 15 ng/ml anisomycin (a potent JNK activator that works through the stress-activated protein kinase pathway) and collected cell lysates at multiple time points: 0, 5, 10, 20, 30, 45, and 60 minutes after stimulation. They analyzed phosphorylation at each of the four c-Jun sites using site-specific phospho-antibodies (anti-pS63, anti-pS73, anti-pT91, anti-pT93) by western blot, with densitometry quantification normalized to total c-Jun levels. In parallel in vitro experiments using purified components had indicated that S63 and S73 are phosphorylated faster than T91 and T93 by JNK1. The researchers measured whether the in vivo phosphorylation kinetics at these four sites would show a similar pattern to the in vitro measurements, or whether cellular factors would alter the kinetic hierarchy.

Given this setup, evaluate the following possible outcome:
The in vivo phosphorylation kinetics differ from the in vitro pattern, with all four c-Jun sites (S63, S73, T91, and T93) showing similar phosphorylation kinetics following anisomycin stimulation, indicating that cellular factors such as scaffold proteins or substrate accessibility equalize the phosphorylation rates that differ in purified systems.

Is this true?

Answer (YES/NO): NO